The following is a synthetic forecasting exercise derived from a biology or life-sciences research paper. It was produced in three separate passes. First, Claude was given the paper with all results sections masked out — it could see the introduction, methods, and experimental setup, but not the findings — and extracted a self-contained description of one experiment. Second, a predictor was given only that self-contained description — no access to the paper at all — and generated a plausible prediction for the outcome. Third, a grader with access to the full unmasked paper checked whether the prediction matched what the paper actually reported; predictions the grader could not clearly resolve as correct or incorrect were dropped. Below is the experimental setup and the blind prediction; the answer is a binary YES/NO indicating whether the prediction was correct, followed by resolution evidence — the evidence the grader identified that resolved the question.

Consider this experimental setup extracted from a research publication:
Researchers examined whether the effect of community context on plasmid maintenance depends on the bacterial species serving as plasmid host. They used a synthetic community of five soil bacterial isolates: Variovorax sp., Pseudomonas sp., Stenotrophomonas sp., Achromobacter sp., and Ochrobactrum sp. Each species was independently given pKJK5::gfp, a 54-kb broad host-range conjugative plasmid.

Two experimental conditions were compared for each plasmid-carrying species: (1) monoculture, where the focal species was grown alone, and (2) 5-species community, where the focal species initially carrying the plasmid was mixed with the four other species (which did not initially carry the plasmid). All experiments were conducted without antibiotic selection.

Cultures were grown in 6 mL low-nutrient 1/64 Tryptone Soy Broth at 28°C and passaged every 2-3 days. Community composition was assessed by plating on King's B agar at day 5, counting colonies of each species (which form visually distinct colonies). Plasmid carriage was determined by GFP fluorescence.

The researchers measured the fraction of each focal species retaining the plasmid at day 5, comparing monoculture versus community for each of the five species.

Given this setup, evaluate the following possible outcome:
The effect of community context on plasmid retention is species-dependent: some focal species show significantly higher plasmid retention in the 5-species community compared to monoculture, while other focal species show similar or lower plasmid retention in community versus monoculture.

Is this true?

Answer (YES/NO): NO